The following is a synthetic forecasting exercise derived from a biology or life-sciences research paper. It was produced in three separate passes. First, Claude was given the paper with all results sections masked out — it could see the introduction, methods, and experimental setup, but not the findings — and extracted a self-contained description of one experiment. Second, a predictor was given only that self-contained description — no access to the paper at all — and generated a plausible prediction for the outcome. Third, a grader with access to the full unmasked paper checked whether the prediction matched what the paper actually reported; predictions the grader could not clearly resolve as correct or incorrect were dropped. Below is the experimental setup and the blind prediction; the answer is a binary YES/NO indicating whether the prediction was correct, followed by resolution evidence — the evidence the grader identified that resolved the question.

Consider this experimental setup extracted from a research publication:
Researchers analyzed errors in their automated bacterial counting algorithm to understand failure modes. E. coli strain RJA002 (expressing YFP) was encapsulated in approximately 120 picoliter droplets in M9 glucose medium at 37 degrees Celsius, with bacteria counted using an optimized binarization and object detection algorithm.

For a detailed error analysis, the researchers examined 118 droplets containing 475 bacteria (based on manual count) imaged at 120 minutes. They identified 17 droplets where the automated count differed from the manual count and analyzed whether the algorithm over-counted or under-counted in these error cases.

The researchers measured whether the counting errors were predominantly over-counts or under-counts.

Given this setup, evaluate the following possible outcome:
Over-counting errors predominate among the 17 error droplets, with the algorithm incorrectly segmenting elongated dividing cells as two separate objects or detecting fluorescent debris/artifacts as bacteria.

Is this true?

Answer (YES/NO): NO